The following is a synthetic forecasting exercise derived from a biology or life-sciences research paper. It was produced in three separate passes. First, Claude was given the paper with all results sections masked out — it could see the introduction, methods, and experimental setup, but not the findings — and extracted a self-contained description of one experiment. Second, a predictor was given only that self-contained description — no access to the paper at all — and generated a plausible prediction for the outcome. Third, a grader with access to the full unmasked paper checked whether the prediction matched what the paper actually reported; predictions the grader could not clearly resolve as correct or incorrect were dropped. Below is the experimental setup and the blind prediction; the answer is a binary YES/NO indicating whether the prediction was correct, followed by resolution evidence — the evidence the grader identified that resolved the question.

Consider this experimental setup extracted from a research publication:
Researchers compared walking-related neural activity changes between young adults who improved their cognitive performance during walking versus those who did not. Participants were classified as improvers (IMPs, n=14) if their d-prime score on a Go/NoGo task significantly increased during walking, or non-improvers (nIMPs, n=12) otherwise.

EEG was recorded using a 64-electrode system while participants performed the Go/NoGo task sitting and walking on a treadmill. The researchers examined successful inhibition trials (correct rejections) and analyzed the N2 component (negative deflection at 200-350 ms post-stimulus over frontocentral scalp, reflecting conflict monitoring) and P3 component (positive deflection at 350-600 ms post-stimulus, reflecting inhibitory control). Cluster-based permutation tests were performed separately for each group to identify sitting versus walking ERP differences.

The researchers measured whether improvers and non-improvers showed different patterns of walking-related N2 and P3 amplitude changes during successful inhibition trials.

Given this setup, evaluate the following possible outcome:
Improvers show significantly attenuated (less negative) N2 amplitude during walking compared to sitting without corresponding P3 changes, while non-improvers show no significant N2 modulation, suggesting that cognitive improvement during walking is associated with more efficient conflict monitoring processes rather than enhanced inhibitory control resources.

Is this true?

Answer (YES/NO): NO